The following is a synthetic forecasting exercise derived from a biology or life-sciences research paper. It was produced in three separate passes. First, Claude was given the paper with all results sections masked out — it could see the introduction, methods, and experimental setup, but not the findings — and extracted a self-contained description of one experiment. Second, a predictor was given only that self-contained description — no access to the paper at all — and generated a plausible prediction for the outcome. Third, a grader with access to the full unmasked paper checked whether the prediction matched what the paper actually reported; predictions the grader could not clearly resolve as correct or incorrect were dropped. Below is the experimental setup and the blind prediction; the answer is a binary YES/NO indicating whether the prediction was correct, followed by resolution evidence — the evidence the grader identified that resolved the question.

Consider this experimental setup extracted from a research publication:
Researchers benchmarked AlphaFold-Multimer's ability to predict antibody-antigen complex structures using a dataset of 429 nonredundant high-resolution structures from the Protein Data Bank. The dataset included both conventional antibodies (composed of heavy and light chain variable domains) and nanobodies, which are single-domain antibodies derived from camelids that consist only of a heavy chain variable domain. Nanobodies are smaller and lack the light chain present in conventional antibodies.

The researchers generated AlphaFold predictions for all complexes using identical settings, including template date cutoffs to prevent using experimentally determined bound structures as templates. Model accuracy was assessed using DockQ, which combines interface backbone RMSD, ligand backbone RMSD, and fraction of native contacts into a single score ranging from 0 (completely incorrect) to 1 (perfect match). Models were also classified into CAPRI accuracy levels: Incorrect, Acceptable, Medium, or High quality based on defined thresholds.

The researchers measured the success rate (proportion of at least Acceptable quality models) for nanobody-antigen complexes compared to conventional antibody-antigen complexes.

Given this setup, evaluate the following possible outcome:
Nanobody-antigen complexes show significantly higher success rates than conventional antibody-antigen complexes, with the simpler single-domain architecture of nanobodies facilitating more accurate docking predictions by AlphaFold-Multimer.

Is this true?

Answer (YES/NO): YES